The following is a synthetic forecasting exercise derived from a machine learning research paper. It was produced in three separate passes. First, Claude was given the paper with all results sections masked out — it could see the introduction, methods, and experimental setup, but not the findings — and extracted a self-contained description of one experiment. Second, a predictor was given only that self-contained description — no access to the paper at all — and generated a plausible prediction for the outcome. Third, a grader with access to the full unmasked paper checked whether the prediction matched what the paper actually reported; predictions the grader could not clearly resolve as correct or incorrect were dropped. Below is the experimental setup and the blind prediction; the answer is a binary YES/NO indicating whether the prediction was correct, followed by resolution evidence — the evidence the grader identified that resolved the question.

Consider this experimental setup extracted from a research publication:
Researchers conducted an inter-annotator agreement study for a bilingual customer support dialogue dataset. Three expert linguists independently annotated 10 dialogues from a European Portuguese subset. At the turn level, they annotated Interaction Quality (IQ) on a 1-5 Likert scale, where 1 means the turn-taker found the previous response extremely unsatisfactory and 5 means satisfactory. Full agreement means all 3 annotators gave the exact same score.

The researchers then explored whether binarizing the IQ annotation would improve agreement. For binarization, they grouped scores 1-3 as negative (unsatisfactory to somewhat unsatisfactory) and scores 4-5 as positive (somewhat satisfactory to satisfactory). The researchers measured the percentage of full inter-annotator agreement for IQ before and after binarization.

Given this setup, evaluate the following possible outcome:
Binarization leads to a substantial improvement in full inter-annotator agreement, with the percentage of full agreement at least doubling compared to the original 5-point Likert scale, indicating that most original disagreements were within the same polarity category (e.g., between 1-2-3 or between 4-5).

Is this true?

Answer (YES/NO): NO